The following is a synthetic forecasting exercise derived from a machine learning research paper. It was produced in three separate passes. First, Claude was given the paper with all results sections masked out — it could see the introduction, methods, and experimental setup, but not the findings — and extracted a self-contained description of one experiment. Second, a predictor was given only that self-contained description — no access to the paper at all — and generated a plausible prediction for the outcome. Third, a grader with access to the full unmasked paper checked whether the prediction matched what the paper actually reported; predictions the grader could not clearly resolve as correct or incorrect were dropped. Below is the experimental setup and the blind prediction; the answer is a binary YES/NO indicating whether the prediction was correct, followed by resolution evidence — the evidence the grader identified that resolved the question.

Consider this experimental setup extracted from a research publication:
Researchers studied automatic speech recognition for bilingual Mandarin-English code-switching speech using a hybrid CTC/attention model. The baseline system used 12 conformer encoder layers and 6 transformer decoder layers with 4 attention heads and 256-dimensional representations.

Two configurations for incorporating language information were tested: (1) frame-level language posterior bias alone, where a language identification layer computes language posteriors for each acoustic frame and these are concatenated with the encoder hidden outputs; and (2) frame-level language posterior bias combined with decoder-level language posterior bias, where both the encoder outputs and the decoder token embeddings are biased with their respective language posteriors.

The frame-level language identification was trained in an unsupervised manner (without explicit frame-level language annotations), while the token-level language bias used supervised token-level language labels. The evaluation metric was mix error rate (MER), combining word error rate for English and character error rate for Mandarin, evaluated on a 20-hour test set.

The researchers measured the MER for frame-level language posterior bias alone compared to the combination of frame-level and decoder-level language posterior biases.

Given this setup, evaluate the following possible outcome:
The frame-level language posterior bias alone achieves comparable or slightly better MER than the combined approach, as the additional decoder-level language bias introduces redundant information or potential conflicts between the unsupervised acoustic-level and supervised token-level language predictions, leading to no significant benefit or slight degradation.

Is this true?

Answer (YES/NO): NO